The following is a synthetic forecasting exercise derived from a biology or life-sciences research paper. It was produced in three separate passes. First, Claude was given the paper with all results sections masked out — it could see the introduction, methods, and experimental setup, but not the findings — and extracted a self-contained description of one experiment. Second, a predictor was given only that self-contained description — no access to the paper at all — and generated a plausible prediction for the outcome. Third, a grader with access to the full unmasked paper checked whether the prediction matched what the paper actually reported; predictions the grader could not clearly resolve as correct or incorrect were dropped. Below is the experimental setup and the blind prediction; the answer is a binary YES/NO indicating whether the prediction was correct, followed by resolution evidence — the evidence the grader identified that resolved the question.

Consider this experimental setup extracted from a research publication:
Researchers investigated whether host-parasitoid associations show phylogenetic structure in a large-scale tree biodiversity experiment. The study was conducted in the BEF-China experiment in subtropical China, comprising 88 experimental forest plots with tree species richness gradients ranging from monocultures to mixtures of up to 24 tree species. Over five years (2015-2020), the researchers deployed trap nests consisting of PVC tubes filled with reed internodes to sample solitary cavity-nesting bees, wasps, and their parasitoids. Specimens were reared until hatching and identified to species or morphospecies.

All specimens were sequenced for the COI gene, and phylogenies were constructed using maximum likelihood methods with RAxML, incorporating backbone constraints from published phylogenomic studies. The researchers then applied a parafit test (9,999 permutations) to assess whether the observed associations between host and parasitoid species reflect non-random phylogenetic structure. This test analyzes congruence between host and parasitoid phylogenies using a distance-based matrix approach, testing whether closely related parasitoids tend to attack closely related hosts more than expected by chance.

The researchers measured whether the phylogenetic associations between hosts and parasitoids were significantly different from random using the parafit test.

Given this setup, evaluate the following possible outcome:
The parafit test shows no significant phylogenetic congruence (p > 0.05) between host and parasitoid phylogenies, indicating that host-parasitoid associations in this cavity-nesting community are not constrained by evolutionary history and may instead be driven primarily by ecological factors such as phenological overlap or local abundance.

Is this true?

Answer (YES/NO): NO